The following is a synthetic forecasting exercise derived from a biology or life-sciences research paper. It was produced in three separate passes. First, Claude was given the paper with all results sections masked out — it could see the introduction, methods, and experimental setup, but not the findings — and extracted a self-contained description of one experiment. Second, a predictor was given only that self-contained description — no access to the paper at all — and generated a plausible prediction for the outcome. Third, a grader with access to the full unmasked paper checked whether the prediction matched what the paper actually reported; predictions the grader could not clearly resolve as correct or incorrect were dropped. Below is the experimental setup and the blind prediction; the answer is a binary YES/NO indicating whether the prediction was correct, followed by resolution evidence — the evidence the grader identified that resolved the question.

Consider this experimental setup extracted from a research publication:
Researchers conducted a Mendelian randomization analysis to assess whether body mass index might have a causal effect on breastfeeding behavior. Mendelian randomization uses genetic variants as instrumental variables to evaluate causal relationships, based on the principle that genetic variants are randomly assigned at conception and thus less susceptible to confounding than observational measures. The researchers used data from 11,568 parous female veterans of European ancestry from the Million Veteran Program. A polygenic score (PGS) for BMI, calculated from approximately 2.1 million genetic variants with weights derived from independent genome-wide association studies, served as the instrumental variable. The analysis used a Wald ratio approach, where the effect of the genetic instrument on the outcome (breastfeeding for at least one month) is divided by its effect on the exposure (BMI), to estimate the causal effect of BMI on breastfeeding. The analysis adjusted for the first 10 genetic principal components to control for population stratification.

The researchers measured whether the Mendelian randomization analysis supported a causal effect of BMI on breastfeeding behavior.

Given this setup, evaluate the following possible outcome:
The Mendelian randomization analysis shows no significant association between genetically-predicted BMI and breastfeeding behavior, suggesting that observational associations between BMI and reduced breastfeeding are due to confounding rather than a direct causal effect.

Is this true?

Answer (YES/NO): NO